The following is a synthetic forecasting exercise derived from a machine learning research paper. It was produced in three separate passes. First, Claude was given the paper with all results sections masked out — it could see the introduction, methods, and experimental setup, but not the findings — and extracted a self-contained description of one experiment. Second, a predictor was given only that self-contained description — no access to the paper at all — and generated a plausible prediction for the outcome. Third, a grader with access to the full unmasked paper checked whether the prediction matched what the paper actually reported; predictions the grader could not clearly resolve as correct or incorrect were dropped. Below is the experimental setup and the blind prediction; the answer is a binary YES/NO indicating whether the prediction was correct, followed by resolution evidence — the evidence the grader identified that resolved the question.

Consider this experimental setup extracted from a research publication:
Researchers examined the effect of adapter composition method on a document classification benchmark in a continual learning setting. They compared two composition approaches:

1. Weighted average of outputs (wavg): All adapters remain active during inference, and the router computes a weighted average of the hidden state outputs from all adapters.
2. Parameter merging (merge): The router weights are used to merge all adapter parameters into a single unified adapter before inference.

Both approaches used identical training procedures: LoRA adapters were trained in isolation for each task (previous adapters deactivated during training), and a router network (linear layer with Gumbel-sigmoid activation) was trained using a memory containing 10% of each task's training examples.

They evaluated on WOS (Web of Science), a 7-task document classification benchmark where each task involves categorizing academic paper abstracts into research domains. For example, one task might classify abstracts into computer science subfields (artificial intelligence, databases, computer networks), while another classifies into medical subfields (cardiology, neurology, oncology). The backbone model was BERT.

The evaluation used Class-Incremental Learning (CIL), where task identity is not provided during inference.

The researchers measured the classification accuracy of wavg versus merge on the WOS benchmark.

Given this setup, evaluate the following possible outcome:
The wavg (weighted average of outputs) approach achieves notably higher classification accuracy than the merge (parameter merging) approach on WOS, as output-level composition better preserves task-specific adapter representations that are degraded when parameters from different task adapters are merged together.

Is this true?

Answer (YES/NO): NO